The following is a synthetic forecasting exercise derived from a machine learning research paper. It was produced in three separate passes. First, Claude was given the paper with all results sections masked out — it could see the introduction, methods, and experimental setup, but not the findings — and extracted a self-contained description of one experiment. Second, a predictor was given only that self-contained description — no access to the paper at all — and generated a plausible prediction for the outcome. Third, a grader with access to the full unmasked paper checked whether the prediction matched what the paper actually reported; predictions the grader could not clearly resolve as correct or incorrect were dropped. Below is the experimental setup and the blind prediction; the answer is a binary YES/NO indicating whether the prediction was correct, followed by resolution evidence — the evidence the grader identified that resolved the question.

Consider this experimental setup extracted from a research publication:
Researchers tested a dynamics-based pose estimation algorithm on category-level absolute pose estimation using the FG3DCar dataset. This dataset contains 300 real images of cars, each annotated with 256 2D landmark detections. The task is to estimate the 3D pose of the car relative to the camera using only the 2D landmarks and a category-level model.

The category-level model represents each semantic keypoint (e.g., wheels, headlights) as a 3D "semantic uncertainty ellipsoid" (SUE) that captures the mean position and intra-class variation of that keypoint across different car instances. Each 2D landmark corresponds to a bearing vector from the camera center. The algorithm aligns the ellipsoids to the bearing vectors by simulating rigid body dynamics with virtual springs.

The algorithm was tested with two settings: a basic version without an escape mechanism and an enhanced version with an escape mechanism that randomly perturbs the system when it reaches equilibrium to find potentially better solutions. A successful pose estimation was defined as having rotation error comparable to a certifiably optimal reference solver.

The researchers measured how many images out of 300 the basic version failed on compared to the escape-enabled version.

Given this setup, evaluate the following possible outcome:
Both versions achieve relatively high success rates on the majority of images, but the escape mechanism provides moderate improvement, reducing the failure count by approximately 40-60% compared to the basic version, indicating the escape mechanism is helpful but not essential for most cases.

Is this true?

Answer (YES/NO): NO